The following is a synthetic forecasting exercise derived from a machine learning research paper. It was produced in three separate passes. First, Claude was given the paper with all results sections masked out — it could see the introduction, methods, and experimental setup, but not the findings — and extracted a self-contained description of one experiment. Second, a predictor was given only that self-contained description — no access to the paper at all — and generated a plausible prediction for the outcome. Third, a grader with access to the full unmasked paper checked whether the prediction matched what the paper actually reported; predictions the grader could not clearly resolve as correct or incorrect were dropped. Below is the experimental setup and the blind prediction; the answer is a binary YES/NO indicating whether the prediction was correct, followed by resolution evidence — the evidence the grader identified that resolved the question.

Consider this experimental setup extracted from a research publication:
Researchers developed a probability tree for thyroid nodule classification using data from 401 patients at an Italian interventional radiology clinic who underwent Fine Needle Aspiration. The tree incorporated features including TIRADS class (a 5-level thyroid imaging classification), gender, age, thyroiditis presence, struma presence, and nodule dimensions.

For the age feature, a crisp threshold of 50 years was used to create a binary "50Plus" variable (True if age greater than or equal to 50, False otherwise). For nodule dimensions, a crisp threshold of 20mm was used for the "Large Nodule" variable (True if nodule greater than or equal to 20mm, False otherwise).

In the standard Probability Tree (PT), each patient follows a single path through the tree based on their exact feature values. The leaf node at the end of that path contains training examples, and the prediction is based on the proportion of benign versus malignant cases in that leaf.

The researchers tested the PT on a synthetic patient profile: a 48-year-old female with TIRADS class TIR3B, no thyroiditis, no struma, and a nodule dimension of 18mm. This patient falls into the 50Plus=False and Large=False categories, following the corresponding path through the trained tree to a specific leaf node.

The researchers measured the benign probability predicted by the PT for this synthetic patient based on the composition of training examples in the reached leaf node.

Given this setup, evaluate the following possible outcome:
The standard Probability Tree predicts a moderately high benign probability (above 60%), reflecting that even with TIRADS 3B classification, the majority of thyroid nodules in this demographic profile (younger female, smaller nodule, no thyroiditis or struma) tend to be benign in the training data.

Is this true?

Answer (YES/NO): NO